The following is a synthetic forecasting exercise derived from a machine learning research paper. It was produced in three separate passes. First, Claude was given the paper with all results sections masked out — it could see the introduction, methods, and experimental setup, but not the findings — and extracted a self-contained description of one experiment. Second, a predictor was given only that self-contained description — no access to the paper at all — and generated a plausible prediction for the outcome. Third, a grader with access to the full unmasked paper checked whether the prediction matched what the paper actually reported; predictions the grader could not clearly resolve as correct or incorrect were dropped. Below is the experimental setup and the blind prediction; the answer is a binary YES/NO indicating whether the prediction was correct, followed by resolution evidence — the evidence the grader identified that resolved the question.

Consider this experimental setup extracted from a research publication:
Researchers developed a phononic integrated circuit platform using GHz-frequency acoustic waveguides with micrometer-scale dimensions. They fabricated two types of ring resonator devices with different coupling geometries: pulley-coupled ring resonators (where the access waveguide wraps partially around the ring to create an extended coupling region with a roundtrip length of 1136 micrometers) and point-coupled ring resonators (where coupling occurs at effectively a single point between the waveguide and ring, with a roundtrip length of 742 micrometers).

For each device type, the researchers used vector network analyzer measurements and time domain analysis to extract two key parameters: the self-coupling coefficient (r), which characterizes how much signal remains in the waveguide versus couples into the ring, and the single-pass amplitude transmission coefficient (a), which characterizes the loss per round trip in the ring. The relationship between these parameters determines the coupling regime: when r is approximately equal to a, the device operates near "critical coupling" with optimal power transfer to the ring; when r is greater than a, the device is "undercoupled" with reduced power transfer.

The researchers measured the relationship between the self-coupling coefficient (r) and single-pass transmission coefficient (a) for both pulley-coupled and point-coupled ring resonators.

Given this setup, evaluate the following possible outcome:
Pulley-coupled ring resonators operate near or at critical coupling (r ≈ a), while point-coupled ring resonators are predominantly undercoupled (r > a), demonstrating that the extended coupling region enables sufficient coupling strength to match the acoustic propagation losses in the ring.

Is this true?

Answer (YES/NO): YES